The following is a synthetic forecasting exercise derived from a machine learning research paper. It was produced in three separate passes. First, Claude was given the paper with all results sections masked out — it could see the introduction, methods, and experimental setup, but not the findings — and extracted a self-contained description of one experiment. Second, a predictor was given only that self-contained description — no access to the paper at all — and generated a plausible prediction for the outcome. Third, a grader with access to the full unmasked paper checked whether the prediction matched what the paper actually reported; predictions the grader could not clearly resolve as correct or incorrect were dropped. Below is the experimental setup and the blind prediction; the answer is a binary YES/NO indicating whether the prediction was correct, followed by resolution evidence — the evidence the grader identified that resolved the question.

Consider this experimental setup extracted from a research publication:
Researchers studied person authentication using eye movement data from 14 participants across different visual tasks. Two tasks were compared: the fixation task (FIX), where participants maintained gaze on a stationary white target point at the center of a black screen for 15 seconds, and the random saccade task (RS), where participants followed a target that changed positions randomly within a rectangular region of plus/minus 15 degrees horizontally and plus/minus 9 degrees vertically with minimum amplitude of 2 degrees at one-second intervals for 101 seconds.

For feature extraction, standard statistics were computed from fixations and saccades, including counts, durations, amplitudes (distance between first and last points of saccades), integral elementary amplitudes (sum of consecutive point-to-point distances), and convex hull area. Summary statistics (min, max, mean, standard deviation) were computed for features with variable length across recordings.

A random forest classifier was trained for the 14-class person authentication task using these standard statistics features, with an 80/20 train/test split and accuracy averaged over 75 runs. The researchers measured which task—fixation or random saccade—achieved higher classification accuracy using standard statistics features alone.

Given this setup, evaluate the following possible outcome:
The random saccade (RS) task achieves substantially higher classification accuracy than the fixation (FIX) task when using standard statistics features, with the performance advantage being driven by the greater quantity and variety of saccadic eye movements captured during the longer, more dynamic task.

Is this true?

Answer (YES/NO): YES